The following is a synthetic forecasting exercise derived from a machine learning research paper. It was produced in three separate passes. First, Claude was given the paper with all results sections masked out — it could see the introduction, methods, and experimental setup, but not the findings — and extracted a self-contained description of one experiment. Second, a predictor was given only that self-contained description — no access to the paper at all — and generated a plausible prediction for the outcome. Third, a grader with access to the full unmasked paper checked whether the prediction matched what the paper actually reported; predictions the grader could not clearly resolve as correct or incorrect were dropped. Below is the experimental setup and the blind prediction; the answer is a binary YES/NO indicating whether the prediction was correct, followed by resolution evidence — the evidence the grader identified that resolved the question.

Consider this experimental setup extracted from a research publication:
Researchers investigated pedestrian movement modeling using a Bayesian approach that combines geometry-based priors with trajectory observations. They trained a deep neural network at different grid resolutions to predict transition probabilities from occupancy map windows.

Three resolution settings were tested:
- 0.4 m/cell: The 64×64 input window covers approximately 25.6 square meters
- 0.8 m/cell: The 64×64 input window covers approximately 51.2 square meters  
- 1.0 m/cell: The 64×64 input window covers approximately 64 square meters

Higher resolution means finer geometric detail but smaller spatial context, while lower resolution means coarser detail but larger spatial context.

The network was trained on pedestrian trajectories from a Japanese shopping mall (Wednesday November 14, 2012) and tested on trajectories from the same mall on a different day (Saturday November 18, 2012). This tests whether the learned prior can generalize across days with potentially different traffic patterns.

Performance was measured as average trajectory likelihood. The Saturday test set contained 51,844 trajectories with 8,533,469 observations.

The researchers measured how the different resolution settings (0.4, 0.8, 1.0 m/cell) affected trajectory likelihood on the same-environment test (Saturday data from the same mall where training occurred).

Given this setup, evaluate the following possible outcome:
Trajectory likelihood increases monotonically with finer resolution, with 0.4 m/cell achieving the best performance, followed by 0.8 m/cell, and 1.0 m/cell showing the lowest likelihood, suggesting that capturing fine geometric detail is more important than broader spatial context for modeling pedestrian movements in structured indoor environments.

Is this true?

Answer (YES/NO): NO